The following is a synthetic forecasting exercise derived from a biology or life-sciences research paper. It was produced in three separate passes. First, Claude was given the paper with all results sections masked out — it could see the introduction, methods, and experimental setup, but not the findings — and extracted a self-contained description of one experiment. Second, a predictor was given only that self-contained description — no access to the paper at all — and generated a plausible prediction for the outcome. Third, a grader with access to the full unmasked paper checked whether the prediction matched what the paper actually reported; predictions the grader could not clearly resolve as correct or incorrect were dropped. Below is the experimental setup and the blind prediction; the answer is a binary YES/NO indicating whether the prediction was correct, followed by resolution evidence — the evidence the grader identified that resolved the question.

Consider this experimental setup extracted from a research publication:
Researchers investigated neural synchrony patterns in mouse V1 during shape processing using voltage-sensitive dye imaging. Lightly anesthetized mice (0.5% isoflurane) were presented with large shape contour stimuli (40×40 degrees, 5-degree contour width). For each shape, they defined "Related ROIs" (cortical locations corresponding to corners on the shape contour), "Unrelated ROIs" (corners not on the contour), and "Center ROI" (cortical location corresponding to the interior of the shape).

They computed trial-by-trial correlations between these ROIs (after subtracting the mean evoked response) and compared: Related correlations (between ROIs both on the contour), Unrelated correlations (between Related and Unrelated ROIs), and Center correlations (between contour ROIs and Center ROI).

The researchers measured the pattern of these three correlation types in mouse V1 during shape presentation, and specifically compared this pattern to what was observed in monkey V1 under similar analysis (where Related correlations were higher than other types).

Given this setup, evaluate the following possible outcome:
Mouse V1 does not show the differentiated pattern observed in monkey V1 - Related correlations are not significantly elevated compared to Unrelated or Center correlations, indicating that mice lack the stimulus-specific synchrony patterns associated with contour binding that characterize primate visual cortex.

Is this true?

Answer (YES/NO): NO